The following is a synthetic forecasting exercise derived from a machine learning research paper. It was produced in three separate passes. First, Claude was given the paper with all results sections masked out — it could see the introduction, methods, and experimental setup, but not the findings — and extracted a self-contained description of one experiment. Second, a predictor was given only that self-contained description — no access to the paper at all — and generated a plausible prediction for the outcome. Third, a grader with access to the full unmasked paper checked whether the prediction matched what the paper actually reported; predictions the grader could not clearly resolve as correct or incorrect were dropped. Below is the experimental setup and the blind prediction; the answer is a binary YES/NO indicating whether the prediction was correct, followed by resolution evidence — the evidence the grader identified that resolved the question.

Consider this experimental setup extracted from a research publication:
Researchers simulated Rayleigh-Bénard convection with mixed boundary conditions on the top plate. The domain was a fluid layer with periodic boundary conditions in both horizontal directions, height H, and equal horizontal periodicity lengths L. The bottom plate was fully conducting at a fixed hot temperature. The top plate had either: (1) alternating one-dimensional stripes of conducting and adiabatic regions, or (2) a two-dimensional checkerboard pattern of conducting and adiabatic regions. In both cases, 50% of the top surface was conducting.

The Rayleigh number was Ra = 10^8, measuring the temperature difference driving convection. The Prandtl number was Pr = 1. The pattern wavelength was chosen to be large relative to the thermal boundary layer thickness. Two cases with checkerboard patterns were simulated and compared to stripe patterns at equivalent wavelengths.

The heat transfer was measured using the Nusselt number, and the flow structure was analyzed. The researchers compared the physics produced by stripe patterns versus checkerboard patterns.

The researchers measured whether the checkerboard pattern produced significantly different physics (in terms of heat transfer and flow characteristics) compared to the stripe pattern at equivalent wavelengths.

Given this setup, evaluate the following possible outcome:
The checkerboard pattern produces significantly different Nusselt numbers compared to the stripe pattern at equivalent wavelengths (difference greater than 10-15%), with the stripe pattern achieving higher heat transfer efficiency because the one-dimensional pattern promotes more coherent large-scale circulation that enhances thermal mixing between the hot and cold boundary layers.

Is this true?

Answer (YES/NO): NO